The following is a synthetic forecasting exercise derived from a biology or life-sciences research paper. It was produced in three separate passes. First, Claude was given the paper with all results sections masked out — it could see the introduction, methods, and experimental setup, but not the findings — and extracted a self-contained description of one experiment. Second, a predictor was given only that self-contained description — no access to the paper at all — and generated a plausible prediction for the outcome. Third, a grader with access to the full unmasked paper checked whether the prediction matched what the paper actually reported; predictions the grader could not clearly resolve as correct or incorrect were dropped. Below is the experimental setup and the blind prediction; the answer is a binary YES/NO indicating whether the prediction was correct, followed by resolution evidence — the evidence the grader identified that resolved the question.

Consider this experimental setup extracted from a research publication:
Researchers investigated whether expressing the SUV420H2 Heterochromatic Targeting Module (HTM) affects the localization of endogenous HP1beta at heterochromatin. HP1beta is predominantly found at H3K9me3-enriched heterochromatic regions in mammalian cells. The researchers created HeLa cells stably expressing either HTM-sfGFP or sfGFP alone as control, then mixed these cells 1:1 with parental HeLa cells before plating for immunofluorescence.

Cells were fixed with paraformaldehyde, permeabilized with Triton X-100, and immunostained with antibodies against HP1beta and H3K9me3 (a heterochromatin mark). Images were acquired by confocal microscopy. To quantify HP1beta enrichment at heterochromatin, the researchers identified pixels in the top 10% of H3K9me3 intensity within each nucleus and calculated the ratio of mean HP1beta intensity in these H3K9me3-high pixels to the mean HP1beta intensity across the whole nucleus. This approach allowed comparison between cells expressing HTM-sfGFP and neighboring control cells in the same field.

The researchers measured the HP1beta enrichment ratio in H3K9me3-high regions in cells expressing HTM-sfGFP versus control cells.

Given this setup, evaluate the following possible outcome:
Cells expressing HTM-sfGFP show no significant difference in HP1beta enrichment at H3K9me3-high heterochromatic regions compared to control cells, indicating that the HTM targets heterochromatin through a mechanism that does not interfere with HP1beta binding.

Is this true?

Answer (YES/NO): NO